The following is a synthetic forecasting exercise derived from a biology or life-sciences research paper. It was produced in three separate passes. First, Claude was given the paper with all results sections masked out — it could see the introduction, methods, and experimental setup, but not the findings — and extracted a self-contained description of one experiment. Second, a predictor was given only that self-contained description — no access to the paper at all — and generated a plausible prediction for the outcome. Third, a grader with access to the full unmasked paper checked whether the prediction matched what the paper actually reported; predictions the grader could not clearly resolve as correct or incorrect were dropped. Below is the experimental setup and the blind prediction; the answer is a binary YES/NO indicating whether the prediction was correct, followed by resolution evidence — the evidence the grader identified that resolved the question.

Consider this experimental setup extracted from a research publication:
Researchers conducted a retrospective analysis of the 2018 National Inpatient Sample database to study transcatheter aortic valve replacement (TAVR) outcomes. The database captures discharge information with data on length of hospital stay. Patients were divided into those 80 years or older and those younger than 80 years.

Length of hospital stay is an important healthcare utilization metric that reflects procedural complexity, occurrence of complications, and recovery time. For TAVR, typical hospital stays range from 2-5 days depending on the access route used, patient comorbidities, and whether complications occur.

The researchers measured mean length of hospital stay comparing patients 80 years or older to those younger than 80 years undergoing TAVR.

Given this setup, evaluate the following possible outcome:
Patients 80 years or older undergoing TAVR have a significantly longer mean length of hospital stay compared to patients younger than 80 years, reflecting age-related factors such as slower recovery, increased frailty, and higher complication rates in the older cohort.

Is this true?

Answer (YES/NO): NO